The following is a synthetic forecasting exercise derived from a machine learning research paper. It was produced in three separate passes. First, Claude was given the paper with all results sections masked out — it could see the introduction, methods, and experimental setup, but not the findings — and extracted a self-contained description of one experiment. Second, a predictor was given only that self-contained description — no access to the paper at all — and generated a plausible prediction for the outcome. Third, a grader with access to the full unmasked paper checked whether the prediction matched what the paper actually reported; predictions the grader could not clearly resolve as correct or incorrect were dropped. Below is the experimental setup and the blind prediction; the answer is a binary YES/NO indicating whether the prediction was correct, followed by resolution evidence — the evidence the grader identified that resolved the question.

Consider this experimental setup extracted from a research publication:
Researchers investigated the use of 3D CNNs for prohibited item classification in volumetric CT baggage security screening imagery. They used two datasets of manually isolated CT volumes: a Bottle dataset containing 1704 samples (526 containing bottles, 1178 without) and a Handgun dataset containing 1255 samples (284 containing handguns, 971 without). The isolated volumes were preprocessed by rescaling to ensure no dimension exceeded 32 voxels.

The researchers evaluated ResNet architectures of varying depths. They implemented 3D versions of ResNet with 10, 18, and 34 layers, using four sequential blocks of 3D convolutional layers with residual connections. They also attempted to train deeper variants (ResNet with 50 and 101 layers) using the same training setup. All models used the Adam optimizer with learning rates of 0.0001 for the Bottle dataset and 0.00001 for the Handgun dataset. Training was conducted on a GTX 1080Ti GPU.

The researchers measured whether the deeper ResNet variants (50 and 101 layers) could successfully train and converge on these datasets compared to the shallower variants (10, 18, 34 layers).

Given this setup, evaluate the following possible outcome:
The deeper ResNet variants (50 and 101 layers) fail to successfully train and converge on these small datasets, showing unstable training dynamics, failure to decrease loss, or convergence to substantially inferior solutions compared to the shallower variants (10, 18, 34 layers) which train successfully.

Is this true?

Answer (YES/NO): YES